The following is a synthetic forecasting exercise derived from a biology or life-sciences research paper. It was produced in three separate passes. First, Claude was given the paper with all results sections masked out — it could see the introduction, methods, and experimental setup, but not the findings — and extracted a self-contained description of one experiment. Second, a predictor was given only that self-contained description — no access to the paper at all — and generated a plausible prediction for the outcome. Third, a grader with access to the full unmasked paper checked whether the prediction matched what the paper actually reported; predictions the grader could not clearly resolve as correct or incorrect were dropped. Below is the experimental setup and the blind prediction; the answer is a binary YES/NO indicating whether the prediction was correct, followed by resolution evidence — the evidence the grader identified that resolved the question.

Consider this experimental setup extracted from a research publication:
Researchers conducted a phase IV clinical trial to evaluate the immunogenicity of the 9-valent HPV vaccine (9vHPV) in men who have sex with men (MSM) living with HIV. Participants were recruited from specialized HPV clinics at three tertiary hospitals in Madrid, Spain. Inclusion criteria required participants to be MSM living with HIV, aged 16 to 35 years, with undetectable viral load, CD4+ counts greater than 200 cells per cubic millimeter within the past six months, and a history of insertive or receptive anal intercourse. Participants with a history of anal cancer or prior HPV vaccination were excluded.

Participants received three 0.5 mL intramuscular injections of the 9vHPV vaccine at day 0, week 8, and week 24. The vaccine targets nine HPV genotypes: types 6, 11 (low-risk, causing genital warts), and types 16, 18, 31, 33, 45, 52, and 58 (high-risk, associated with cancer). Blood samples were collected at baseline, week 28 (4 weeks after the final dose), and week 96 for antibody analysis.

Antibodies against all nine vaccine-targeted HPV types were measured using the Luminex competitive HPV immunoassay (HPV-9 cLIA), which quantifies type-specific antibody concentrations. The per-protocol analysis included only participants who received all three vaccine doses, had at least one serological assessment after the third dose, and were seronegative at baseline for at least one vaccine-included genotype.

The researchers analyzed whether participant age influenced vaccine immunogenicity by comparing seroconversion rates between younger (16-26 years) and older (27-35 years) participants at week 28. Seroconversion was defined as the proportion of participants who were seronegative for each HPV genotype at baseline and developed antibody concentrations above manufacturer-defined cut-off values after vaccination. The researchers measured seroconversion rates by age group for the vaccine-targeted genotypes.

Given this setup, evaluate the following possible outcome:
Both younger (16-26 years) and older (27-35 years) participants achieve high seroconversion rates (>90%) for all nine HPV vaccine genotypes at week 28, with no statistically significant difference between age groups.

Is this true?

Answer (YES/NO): YES